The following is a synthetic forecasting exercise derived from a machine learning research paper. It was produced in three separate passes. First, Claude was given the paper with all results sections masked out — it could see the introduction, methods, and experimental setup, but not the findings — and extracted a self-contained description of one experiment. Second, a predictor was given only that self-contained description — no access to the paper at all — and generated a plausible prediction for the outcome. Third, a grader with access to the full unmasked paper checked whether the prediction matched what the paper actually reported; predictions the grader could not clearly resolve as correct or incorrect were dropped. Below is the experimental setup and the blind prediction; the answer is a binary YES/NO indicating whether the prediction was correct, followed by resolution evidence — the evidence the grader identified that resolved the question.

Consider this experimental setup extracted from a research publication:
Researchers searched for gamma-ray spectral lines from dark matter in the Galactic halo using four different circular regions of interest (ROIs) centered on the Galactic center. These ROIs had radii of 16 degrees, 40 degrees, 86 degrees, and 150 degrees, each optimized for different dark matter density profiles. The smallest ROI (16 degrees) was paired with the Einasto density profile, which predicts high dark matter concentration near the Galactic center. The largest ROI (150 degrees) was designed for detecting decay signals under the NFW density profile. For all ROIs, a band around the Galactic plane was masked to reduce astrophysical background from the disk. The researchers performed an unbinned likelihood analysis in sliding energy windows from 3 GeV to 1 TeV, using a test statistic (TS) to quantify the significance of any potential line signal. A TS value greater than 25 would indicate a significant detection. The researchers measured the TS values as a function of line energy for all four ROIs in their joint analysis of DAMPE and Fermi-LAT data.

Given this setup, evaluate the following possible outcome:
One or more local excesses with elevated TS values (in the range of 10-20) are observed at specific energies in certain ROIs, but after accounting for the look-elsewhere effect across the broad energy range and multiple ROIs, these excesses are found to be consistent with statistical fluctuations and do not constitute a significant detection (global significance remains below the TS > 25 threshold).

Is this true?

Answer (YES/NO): NO